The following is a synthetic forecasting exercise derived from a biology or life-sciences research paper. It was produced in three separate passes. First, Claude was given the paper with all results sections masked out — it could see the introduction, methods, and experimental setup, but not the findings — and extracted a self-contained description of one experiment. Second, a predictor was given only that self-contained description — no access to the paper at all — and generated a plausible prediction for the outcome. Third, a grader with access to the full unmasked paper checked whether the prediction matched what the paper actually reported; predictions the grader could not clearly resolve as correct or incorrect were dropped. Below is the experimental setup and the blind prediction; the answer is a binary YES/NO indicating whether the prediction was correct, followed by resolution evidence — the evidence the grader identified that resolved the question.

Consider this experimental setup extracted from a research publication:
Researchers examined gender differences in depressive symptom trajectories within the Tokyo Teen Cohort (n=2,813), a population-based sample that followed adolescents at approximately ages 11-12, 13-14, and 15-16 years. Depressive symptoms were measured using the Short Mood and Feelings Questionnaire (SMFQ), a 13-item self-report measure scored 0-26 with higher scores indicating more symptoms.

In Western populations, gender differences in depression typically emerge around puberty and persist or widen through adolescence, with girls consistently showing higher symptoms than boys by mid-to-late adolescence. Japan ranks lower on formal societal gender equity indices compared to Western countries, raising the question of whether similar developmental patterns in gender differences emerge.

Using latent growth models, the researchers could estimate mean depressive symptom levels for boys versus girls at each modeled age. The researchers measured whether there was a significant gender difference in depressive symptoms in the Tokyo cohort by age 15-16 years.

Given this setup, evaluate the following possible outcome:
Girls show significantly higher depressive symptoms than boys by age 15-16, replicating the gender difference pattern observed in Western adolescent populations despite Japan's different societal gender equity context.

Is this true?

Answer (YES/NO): YES